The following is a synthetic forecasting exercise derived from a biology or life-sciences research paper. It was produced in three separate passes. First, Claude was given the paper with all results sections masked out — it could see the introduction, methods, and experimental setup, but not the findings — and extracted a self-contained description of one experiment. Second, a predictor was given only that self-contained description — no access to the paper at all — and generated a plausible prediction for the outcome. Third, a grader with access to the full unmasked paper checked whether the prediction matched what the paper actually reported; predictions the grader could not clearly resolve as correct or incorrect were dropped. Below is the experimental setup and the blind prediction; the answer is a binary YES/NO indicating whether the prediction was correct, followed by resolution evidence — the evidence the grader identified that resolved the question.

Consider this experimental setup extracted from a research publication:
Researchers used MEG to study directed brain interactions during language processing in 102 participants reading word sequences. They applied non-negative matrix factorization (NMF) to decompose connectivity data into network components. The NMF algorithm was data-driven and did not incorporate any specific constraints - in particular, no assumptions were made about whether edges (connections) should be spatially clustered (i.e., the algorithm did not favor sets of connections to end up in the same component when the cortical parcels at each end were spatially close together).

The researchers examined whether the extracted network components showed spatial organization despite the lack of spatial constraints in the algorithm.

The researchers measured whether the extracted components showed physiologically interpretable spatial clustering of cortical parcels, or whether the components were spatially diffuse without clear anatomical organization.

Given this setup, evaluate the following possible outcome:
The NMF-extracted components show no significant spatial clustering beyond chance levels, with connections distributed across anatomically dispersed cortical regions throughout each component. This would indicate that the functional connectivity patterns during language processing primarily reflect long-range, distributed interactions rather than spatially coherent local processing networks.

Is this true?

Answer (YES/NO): NO